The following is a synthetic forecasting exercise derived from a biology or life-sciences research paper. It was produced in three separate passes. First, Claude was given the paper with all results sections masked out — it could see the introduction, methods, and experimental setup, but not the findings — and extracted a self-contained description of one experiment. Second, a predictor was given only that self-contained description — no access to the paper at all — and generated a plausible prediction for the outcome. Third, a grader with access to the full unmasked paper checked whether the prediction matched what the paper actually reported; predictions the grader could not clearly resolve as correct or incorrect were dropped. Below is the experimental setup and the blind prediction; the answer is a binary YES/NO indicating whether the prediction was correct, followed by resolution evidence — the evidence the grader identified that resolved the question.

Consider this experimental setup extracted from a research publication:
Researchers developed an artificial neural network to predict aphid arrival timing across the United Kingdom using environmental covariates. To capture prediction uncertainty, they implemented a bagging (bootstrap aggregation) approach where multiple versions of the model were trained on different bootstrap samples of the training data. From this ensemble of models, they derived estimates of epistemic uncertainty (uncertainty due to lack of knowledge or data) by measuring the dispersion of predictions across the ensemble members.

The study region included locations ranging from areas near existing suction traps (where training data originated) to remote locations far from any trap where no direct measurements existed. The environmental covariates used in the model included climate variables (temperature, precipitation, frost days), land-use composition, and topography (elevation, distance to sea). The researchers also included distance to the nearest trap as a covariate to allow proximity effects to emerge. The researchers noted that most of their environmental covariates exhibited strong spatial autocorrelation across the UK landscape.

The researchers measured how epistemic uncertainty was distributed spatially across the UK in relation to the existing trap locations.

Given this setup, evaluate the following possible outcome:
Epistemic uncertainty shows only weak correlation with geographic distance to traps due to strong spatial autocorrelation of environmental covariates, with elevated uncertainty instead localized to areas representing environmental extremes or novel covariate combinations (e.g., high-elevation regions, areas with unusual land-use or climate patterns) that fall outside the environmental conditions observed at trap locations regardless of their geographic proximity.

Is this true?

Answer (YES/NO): YES